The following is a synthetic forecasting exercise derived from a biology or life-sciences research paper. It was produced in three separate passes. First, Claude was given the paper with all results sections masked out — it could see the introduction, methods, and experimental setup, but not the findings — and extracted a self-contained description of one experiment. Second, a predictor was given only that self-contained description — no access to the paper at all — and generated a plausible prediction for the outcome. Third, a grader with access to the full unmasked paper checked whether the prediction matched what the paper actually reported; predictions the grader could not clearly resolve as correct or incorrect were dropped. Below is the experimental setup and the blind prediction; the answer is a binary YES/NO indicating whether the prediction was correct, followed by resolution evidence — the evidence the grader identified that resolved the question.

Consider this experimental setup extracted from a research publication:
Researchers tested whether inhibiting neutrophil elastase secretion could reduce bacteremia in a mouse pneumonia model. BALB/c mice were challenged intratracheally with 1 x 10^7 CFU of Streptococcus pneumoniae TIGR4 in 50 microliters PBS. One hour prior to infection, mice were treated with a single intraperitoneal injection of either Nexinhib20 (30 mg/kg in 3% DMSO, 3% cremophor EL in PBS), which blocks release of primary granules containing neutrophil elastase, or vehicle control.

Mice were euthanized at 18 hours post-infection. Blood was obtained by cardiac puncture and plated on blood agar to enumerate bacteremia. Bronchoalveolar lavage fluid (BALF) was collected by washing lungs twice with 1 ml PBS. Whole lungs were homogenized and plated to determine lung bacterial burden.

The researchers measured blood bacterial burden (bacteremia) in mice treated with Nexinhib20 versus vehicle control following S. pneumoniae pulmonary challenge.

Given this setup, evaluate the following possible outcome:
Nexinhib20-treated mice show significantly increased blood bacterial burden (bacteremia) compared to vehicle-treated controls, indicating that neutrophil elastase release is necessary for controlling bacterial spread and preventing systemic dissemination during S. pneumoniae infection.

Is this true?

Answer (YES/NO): NO